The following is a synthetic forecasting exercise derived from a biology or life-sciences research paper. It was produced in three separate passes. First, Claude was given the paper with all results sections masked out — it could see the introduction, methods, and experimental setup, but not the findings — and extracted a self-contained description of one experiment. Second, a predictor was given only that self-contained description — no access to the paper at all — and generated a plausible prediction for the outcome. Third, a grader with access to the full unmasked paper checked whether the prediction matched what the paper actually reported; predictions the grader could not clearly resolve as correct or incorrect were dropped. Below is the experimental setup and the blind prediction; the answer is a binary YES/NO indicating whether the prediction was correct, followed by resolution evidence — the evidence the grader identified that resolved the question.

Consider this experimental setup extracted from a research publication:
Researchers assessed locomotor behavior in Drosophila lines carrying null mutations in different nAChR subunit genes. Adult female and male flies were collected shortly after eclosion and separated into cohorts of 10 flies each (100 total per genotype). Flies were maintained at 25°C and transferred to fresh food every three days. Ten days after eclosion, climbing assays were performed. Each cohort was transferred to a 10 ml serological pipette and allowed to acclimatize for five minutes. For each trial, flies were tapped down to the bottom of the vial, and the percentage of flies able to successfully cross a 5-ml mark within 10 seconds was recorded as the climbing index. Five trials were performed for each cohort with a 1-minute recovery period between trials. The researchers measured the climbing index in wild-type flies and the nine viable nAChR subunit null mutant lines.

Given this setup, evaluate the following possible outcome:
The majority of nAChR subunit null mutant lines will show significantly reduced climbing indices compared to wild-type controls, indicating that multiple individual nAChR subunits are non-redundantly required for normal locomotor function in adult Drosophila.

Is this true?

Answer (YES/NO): NO